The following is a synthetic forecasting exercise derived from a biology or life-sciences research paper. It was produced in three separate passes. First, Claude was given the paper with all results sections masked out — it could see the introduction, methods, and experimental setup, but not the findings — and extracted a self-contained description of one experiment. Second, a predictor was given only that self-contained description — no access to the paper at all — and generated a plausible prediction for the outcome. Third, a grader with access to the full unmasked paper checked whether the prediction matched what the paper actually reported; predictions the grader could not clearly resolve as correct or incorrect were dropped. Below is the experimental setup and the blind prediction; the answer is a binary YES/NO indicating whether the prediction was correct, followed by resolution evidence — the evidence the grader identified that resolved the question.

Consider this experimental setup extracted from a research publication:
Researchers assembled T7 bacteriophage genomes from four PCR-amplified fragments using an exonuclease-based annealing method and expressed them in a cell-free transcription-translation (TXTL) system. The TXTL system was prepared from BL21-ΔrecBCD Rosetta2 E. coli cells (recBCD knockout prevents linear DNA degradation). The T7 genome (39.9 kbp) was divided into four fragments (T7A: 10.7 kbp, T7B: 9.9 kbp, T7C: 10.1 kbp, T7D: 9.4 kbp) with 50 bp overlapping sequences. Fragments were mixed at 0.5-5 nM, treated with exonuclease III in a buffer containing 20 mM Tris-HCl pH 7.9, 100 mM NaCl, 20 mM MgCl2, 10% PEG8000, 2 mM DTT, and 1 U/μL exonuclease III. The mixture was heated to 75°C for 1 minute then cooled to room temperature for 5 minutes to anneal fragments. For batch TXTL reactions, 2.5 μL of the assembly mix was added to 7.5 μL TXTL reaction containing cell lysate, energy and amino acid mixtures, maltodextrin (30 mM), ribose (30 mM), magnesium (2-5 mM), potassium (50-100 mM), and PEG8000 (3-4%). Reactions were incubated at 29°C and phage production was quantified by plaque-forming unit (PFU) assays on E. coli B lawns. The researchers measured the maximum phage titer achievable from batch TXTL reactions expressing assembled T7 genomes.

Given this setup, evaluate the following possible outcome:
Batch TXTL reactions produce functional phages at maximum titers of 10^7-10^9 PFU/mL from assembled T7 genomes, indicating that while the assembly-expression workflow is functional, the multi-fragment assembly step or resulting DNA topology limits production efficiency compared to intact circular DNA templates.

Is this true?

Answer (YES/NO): NO